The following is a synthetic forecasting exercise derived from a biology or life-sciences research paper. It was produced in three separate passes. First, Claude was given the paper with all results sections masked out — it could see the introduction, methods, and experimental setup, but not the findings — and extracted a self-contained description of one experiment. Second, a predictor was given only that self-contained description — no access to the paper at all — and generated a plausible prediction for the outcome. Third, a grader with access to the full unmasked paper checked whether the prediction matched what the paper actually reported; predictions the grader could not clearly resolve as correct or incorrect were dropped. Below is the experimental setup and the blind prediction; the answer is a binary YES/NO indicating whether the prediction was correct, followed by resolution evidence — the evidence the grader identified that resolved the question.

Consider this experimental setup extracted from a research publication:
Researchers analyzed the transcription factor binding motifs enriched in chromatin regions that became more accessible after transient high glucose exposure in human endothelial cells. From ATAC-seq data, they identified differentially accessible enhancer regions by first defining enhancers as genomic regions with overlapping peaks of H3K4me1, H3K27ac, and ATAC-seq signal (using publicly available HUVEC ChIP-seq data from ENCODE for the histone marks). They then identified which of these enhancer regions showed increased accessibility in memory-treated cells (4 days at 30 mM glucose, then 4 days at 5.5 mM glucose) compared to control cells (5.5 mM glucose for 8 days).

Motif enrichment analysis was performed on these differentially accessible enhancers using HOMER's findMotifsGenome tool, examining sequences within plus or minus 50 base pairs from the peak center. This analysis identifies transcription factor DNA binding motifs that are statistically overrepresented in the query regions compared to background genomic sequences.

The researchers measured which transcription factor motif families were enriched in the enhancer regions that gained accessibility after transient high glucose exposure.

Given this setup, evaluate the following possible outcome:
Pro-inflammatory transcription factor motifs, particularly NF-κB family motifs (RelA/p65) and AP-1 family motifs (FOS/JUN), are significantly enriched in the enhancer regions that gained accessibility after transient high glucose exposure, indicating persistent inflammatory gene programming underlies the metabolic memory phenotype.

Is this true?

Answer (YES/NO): NO